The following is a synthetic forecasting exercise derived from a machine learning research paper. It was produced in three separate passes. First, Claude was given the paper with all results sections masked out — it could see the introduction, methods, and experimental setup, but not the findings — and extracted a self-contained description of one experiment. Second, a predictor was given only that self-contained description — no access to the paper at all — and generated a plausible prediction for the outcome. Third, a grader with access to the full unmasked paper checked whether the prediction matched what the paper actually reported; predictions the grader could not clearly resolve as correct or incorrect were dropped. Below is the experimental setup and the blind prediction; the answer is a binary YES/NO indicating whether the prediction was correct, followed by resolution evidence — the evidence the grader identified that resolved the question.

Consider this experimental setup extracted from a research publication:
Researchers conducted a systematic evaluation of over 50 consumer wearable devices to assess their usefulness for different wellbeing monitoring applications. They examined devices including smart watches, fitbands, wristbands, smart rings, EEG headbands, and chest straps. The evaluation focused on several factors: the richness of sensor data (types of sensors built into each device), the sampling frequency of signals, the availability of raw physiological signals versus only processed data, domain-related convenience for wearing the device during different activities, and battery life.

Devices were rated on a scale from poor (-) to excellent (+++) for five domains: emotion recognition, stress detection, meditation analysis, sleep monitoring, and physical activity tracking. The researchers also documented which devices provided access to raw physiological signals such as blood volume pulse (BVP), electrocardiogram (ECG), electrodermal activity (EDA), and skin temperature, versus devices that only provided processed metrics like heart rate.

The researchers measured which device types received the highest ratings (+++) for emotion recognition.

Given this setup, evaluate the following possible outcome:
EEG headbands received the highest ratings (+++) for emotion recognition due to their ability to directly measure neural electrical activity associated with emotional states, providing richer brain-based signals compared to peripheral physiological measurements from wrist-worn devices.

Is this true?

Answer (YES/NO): NO